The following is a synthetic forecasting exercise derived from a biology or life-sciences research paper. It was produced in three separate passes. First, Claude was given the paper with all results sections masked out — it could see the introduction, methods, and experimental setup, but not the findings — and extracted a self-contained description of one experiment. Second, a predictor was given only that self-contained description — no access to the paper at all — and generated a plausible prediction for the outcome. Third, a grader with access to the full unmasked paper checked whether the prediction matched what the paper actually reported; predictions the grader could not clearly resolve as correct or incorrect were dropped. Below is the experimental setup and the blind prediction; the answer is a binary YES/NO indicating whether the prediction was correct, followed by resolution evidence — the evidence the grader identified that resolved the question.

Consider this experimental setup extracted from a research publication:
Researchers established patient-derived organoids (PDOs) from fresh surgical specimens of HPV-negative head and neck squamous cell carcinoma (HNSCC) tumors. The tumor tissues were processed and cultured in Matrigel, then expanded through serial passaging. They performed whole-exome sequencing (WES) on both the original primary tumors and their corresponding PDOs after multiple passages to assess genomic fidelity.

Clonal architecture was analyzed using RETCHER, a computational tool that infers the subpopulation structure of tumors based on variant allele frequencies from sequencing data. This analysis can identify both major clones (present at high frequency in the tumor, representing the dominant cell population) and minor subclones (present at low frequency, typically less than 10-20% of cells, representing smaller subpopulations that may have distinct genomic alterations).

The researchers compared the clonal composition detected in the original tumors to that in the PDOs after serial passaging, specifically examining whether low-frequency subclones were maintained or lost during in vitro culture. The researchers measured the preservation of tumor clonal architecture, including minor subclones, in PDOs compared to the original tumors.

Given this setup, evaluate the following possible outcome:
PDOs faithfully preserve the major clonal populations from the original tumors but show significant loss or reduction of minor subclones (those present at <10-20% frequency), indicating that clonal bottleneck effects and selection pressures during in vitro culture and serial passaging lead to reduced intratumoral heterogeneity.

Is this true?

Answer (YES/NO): NO